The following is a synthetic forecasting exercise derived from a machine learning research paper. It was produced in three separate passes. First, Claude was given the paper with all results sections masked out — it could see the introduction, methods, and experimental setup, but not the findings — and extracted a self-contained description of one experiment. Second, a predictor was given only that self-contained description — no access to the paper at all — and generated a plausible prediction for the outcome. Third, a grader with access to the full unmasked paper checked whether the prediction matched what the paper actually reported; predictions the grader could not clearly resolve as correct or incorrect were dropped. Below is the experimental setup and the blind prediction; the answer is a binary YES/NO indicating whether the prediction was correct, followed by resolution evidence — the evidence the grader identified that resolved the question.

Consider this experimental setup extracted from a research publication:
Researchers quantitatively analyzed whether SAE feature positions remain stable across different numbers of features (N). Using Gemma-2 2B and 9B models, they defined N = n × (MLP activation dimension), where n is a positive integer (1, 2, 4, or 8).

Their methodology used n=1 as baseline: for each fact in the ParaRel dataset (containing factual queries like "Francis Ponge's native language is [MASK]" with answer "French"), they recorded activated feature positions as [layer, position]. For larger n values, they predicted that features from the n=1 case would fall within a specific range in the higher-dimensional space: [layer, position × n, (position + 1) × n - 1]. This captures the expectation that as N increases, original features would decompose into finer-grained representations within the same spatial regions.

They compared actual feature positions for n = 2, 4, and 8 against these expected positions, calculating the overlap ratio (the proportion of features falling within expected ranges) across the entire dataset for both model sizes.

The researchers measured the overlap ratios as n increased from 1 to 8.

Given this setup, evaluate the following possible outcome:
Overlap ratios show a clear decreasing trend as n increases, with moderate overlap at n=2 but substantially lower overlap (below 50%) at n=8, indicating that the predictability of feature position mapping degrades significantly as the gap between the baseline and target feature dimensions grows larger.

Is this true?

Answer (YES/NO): NO